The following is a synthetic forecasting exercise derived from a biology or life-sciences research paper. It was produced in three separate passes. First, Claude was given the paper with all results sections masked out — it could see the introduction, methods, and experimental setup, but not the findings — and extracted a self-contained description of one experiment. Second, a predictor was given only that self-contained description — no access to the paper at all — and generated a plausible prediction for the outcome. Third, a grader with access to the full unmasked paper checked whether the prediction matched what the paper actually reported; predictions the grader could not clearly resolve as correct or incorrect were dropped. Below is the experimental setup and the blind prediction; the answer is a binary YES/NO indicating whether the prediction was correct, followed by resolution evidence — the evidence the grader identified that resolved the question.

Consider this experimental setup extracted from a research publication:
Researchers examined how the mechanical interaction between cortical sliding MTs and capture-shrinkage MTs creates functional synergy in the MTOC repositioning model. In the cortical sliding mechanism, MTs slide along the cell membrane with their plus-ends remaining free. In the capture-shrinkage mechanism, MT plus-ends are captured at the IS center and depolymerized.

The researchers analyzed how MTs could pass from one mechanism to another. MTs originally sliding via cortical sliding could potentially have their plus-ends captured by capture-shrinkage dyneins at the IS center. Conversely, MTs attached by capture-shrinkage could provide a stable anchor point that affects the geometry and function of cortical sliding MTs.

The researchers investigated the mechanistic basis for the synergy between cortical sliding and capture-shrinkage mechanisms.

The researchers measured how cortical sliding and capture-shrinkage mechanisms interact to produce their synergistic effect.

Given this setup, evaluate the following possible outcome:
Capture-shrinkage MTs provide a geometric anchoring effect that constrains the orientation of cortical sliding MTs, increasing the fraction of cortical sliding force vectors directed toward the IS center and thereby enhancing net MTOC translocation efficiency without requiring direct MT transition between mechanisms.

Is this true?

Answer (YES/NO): NO